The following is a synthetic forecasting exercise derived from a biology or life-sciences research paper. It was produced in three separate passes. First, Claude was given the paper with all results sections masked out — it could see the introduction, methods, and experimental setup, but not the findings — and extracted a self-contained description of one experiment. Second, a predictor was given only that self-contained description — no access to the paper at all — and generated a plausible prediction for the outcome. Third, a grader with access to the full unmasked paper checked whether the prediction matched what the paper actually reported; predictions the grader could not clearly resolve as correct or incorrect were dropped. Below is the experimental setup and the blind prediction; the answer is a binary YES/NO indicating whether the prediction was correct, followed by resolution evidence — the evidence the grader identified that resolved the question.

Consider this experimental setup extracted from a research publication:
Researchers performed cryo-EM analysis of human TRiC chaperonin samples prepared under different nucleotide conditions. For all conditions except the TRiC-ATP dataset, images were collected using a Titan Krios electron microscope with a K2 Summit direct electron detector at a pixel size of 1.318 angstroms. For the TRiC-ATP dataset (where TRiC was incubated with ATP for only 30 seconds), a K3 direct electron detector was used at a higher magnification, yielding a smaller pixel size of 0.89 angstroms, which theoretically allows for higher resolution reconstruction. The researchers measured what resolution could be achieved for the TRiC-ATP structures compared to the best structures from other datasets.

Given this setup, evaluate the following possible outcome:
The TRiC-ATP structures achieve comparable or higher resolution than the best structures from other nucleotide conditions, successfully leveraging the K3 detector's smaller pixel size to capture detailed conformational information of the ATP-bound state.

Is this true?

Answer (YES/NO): NO